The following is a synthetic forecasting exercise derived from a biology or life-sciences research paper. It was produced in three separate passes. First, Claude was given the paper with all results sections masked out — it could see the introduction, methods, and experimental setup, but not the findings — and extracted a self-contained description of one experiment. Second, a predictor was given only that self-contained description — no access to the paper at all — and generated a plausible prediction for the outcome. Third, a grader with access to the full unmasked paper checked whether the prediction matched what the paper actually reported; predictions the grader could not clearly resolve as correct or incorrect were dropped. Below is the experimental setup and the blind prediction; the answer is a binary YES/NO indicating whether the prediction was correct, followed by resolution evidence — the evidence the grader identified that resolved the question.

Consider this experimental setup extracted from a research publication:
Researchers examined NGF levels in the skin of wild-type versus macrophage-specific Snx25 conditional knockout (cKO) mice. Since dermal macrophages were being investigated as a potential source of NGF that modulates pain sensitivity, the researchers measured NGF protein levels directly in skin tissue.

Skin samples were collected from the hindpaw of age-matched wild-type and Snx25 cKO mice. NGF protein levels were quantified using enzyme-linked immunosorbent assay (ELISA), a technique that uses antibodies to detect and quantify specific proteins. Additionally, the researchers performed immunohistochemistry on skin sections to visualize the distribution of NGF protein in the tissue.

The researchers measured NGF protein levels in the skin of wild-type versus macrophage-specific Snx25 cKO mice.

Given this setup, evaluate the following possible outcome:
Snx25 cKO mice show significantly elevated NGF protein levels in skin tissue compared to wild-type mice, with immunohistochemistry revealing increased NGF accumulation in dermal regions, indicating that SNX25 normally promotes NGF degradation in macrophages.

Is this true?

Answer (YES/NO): NO